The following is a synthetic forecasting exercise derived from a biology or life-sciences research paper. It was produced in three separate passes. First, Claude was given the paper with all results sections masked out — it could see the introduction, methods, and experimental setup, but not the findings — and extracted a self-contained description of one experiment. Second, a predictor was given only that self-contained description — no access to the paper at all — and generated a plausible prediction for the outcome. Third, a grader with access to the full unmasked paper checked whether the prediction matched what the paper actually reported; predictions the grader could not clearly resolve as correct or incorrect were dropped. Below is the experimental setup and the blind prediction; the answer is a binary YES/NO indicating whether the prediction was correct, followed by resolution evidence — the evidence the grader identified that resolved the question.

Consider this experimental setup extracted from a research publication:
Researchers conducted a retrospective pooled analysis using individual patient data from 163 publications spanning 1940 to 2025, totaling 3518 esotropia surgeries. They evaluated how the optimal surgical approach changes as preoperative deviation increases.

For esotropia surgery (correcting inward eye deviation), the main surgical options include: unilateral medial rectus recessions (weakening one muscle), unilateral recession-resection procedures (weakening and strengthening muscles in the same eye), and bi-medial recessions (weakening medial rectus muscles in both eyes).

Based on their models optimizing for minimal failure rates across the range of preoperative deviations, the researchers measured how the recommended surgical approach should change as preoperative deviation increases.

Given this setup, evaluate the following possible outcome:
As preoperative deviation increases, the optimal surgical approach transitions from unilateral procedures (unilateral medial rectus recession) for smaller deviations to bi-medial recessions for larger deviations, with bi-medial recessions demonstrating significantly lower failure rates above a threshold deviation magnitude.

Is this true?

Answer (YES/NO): NO